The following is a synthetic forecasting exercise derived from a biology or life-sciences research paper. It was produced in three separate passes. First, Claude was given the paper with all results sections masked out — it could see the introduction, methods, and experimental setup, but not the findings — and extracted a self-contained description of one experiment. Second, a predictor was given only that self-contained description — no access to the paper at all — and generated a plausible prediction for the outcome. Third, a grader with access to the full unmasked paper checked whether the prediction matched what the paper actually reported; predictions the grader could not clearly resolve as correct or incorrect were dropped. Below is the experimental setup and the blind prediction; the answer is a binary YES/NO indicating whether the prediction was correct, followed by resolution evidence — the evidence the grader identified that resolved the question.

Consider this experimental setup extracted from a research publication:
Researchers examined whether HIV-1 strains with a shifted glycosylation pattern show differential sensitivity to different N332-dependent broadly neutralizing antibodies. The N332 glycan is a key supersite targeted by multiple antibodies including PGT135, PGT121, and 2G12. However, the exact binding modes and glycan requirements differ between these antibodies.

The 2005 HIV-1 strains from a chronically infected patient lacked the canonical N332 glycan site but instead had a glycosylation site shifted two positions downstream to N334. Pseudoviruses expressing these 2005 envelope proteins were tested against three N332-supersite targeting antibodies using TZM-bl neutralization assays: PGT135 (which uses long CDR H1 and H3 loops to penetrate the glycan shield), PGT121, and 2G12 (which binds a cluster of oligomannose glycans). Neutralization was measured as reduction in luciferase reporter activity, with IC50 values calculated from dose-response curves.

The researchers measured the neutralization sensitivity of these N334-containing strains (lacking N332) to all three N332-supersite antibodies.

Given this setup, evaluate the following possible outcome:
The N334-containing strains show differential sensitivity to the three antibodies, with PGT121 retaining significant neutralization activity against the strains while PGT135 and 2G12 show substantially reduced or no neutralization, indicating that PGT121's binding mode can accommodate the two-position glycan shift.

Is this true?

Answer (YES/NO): YES